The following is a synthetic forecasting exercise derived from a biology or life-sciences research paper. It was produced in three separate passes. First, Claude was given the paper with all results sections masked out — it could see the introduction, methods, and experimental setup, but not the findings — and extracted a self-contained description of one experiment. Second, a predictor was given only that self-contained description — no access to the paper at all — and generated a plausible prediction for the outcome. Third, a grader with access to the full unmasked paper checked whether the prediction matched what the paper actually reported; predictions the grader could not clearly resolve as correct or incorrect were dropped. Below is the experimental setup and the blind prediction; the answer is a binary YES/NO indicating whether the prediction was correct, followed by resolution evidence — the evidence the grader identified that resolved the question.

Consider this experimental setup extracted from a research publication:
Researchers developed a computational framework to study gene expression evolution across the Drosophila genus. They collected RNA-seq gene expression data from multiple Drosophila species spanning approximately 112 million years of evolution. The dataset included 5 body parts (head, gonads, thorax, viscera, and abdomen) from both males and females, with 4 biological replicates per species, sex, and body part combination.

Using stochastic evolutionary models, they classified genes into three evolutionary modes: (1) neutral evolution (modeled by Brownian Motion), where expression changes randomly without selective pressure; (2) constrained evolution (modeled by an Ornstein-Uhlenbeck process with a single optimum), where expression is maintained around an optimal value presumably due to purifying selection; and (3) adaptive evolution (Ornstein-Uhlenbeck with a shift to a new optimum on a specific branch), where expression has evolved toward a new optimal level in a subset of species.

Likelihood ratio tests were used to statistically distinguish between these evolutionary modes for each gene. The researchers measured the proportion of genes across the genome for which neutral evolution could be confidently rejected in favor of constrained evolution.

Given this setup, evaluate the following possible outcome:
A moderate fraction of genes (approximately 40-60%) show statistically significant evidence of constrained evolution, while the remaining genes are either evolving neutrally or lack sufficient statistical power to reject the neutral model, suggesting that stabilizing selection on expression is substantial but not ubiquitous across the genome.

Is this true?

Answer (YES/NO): YES